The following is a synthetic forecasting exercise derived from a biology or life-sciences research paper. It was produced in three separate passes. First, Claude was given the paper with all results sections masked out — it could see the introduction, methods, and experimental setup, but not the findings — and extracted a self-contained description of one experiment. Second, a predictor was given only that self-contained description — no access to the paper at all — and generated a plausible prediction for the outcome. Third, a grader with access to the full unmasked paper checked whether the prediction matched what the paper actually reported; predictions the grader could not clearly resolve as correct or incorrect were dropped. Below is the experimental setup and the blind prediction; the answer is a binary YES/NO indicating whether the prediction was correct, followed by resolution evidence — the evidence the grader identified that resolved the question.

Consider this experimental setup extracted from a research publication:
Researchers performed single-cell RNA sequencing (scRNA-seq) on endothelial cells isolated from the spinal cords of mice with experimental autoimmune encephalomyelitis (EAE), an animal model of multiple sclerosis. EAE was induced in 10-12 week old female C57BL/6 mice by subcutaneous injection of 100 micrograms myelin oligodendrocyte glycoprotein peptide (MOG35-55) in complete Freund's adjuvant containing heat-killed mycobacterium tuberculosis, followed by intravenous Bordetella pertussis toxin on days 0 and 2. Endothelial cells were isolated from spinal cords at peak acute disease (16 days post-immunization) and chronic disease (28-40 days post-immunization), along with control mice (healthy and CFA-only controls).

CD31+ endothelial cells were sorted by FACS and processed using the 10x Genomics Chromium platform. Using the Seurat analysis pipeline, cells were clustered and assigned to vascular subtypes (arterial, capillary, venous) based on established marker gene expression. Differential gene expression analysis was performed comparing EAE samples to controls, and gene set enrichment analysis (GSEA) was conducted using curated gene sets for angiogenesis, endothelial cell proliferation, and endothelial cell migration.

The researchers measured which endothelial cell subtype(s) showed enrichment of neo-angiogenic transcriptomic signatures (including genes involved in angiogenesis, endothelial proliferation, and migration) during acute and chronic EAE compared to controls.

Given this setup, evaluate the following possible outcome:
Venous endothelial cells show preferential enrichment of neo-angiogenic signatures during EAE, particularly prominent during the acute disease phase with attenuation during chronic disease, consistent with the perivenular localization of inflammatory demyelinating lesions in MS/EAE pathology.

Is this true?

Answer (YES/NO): YES